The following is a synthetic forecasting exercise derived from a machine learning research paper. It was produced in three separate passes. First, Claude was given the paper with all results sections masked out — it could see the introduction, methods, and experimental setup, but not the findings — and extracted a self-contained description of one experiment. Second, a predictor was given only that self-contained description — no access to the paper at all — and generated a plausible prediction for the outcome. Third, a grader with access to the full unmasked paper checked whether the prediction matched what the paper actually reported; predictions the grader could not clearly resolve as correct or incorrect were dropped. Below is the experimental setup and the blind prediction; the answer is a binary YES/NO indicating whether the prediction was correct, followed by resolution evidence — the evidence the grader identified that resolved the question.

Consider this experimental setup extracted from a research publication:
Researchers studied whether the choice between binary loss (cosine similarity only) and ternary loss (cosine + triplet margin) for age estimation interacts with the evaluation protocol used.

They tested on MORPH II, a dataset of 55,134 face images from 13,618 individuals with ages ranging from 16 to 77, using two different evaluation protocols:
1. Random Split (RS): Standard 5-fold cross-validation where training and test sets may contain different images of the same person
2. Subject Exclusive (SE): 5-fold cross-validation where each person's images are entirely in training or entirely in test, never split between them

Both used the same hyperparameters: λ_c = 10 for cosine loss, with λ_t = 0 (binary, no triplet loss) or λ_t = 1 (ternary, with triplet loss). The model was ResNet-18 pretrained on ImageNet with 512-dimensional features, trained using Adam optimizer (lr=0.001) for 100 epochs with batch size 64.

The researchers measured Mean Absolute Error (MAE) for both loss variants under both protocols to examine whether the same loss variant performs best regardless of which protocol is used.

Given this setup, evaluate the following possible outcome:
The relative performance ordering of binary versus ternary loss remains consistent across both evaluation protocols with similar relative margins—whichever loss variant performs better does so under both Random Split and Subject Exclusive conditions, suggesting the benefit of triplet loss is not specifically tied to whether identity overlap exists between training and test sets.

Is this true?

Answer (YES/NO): NO